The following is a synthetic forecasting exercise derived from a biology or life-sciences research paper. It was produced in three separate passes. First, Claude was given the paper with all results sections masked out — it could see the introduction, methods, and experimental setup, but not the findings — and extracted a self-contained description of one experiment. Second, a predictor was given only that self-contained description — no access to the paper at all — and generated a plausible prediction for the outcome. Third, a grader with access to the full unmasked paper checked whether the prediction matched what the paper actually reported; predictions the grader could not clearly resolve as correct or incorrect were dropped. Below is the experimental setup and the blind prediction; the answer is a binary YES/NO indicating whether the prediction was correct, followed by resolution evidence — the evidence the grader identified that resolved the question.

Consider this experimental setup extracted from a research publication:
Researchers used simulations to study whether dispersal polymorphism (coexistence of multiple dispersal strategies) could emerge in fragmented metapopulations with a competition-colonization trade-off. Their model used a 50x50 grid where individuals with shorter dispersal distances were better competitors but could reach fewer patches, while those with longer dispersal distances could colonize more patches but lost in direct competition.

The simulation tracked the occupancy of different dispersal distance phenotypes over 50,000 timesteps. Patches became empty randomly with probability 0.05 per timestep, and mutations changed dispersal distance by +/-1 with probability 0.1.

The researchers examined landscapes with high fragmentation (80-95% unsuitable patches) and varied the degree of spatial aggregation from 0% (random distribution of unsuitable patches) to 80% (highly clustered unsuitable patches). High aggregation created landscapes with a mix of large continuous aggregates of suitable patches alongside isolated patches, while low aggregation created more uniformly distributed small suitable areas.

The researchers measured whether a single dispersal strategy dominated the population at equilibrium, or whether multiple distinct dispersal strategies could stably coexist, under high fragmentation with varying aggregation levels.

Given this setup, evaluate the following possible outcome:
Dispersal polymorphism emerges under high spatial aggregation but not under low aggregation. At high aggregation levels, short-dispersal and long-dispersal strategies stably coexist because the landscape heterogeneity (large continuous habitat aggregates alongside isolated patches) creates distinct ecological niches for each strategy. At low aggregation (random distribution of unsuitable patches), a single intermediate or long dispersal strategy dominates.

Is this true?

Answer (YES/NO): NO